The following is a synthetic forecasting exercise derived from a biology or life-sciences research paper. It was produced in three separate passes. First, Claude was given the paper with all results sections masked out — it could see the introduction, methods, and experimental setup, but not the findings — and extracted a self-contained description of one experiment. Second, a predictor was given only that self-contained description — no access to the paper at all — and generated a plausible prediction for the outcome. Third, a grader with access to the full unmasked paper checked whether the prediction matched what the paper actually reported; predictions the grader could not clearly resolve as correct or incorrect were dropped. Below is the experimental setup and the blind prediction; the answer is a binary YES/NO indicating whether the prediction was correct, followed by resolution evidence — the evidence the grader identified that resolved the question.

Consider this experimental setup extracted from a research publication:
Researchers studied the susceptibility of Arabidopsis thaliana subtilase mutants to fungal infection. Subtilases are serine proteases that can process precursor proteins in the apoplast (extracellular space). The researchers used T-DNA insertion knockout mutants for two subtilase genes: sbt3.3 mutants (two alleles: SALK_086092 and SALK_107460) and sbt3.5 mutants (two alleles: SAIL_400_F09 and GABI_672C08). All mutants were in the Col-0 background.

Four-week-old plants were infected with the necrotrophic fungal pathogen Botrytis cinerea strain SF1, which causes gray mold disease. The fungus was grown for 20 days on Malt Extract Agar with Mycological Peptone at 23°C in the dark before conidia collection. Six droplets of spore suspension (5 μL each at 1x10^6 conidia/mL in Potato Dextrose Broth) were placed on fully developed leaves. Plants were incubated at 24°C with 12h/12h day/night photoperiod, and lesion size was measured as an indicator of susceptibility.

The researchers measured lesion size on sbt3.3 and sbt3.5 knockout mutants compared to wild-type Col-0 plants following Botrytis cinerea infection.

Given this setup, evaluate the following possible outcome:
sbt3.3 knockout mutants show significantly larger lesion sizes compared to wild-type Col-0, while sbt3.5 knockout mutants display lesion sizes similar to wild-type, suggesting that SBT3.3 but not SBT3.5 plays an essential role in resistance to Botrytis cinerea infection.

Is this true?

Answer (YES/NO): NO